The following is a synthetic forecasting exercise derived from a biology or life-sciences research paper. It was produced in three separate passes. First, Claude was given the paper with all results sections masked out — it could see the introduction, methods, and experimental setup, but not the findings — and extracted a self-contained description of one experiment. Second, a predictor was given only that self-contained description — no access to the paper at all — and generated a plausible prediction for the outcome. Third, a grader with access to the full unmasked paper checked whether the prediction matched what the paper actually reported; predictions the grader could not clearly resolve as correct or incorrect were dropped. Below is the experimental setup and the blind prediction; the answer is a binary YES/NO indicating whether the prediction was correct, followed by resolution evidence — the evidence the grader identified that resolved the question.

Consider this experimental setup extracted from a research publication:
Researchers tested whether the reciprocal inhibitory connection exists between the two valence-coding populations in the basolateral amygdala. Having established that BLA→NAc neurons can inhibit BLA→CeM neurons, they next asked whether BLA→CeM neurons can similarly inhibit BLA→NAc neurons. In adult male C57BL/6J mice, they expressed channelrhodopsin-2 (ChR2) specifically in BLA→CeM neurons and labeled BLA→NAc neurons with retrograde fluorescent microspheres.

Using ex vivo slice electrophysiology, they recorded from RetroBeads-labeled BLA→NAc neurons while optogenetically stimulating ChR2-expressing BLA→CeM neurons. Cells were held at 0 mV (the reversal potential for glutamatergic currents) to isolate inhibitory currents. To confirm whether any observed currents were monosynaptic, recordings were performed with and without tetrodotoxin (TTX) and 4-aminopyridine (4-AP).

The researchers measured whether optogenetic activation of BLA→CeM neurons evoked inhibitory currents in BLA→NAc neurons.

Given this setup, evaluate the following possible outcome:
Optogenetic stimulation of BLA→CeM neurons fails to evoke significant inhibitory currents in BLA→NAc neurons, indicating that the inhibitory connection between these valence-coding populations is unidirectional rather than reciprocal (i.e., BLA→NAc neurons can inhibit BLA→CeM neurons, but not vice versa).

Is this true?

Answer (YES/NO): NO